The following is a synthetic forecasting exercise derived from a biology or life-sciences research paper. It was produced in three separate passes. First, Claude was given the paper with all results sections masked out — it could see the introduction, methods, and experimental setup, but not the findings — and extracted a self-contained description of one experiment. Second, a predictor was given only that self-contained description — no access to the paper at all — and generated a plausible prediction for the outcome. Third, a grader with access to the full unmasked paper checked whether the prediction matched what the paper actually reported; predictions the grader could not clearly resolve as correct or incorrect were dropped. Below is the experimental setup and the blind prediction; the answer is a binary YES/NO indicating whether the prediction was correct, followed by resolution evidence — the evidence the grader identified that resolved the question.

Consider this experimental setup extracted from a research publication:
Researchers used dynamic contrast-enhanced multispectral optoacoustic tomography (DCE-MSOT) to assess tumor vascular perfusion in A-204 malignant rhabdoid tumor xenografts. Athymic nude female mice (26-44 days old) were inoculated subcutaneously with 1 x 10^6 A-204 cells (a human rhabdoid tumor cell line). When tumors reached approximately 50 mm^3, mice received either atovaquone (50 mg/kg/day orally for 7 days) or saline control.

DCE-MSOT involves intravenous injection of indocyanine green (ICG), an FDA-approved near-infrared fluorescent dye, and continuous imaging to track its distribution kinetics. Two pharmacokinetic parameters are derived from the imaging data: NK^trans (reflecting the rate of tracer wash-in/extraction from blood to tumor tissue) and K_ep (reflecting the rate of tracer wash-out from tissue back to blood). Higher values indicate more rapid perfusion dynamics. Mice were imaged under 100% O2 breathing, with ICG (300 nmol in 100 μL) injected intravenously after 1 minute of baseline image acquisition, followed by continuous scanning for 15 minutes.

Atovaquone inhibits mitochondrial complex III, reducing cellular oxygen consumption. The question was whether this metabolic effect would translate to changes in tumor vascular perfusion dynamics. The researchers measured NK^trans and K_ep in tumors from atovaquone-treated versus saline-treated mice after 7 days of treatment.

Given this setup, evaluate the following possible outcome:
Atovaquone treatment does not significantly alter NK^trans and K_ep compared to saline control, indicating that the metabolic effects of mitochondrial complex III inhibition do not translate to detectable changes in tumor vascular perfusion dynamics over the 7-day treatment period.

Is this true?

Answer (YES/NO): YES